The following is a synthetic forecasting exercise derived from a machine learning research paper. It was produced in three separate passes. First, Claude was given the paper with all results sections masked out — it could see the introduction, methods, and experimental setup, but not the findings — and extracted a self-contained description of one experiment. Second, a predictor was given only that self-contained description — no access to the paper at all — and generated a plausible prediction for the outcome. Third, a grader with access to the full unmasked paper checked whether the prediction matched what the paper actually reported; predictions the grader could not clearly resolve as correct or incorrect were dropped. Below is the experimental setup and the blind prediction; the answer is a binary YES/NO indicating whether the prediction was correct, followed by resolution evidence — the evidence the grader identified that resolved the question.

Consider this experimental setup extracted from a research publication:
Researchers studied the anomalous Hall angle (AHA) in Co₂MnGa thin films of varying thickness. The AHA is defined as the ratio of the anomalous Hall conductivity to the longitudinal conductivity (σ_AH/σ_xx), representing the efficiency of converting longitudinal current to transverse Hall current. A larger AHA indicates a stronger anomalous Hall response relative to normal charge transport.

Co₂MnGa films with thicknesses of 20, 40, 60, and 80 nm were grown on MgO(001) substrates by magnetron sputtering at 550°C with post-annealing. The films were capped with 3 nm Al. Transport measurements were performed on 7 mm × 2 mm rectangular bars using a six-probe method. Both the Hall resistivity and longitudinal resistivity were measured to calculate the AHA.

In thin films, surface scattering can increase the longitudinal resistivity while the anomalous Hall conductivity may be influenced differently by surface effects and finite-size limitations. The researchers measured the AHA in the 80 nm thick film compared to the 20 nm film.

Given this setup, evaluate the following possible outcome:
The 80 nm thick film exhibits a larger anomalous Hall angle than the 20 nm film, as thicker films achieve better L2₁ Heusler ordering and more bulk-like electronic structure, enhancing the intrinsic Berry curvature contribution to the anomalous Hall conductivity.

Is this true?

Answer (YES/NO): YES